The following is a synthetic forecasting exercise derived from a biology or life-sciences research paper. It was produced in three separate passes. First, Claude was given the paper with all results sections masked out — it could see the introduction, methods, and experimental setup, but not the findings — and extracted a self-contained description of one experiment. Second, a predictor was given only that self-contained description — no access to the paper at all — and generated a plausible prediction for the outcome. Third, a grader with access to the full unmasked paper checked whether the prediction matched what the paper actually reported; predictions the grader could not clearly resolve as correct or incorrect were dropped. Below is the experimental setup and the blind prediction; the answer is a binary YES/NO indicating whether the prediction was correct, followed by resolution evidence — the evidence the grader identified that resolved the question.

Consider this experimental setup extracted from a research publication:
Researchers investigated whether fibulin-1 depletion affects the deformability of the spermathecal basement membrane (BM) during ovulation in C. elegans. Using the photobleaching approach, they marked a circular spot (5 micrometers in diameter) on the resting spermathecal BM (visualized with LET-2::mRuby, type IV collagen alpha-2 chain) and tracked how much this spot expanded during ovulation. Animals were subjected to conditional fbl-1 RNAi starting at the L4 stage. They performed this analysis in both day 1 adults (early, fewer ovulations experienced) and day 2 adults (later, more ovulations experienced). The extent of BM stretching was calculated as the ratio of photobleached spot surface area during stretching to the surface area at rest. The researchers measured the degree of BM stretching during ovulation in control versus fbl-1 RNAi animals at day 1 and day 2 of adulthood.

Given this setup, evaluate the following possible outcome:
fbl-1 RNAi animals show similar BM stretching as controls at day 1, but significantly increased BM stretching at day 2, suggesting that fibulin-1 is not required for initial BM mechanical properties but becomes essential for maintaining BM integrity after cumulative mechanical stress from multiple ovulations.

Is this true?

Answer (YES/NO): YES